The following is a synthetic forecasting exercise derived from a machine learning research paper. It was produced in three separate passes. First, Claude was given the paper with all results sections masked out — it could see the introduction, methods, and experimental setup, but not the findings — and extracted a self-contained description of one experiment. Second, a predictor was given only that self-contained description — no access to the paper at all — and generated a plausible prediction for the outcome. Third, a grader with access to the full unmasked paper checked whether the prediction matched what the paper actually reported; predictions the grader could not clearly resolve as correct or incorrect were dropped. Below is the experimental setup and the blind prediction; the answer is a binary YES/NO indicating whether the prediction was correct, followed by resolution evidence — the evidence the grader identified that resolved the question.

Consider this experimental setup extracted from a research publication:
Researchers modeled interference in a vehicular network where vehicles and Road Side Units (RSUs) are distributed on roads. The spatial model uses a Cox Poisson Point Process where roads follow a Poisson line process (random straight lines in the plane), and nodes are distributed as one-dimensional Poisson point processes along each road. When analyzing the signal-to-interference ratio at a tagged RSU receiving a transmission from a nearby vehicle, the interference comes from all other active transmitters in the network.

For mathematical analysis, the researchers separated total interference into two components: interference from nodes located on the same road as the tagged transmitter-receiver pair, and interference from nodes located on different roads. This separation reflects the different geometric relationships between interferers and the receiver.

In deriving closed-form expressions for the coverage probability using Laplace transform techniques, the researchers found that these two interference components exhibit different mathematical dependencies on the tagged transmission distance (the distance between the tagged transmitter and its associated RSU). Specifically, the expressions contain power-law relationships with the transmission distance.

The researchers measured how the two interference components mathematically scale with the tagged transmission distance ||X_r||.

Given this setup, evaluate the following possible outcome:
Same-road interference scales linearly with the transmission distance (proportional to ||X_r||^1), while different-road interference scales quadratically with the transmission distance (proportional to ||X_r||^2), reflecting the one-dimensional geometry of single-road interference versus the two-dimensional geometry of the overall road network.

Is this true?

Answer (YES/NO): YES